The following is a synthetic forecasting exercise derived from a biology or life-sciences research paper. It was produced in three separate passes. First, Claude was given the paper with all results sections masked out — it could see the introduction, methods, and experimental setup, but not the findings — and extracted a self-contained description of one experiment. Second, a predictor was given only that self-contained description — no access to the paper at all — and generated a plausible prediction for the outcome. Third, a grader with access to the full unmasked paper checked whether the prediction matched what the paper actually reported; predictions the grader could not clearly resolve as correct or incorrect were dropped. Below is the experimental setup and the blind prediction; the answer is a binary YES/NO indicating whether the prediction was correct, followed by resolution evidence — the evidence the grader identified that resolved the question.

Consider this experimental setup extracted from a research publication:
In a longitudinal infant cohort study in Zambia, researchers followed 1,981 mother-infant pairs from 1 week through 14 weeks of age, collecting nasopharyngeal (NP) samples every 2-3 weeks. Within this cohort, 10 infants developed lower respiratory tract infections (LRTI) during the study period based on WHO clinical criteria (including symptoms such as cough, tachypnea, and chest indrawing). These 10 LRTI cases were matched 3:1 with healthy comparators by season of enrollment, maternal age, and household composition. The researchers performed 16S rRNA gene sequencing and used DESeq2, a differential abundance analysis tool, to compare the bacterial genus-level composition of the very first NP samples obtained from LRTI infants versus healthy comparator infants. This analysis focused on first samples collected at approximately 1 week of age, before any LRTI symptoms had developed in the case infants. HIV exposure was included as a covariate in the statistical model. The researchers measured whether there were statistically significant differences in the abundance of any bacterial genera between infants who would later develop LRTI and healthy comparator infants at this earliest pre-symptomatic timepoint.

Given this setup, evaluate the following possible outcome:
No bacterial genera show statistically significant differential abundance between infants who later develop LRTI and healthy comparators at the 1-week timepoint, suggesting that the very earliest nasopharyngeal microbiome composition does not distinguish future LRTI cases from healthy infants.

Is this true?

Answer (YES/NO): NO